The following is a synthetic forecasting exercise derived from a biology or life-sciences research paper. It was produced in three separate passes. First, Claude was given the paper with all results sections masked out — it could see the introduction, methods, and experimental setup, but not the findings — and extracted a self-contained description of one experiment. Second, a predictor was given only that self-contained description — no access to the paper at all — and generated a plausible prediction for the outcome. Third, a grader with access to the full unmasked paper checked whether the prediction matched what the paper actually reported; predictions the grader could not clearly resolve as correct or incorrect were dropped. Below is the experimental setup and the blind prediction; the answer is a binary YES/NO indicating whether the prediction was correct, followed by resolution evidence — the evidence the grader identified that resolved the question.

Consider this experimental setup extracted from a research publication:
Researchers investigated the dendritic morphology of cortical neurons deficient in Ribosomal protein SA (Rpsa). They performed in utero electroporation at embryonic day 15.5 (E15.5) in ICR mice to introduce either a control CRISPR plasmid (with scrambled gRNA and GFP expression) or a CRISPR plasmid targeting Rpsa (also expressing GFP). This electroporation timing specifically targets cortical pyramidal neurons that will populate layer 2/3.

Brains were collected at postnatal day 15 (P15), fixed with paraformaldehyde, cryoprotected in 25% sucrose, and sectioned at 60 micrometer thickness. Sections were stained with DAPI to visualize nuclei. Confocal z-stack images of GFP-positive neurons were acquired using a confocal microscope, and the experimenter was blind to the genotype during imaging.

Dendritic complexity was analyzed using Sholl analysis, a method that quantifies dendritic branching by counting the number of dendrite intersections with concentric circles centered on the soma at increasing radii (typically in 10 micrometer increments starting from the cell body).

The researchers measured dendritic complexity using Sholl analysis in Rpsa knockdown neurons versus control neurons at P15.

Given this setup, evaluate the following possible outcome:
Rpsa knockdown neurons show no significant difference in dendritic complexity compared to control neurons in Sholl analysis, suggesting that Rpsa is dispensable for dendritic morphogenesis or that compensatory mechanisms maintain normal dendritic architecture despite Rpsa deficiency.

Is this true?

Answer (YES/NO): NO